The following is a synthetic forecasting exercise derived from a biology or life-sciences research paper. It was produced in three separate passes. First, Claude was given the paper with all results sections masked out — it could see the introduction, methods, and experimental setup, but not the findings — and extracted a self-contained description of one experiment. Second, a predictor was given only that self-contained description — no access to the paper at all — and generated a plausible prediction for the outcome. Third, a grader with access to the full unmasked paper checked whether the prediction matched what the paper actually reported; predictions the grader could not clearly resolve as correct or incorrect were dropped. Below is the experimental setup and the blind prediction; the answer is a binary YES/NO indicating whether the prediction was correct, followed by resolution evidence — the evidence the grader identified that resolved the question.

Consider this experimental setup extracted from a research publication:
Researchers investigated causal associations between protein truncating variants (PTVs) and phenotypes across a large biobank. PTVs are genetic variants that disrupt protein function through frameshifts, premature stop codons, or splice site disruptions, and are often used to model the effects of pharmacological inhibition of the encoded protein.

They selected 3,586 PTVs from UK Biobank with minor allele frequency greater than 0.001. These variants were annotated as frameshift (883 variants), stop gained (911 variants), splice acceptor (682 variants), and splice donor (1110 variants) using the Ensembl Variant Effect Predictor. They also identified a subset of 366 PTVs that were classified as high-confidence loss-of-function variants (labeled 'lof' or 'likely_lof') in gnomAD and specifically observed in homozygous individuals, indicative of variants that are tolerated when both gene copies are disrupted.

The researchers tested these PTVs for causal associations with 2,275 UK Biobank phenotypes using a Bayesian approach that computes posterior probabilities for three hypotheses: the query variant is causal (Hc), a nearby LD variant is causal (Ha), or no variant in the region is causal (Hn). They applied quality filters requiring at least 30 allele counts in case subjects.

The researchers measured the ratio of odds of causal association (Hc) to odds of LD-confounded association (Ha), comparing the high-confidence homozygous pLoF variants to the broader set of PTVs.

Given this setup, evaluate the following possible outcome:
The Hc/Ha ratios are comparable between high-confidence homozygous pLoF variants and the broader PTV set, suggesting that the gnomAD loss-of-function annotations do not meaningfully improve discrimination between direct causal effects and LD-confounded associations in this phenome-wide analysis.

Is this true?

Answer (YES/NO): NO